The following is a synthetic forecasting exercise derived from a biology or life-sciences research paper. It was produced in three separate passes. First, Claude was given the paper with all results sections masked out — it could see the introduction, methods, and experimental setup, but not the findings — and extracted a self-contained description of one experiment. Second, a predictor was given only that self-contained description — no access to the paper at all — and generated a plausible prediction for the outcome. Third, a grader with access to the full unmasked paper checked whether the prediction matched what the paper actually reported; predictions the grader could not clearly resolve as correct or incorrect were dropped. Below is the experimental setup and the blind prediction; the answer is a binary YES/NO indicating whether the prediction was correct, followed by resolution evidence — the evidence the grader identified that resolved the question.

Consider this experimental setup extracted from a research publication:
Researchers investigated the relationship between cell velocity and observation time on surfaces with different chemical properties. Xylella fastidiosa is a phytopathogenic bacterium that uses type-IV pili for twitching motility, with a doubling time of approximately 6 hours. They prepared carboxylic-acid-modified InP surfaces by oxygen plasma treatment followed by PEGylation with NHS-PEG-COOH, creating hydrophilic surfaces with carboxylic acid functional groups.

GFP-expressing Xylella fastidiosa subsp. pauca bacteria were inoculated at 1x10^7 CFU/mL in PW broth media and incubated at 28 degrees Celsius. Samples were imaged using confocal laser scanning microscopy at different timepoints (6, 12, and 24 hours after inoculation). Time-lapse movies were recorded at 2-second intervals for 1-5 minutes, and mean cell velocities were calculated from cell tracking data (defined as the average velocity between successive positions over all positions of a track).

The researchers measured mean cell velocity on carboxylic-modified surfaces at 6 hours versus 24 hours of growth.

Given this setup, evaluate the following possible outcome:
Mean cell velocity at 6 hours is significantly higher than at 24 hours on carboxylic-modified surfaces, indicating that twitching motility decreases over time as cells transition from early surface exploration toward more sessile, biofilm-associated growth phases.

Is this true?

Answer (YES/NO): YES